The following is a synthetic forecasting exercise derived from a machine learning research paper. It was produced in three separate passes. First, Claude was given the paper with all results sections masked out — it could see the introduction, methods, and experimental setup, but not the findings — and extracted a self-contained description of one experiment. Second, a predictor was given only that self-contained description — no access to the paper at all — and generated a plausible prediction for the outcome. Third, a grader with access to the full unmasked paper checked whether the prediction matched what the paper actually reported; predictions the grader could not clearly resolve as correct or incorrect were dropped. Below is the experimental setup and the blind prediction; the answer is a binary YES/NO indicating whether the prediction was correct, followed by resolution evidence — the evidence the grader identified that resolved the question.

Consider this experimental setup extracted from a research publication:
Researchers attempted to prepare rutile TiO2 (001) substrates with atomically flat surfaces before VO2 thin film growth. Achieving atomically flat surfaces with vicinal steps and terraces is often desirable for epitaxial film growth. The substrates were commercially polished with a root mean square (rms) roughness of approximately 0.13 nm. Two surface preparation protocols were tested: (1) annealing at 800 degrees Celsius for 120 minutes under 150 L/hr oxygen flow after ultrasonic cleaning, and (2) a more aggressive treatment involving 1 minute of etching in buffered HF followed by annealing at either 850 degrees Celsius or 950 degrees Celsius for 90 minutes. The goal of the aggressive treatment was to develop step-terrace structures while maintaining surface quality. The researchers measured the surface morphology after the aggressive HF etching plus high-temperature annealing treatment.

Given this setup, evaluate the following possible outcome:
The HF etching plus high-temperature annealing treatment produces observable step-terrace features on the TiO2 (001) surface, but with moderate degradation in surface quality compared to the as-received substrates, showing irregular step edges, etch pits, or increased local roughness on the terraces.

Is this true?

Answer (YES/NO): NO